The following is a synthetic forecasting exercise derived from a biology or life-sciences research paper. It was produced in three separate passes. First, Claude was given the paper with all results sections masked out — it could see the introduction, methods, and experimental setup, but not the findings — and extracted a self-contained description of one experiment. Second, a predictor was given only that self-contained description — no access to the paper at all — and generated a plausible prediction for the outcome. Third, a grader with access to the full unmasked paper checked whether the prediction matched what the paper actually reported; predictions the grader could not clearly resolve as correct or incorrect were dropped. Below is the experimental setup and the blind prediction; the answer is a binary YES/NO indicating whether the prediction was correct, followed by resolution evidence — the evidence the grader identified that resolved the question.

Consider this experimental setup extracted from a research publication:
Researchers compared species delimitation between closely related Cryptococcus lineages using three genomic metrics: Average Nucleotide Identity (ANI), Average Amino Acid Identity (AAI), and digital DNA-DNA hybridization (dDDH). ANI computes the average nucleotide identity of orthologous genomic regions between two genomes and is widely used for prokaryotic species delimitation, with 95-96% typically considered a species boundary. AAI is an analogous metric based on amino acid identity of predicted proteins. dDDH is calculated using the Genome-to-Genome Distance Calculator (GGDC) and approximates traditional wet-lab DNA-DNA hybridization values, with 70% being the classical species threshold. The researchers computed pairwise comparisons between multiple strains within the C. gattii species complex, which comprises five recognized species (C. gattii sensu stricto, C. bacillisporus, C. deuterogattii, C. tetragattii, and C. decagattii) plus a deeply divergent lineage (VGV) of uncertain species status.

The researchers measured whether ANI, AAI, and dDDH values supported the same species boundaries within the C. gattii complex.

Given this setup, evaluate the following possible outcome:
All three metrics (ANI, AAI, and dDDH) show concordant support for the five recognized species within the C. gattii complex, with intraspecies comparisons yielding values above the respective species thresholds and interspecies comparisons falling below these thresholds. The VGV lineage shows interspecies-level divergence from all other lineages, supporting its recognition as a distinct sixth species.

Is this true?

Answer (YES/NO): NO